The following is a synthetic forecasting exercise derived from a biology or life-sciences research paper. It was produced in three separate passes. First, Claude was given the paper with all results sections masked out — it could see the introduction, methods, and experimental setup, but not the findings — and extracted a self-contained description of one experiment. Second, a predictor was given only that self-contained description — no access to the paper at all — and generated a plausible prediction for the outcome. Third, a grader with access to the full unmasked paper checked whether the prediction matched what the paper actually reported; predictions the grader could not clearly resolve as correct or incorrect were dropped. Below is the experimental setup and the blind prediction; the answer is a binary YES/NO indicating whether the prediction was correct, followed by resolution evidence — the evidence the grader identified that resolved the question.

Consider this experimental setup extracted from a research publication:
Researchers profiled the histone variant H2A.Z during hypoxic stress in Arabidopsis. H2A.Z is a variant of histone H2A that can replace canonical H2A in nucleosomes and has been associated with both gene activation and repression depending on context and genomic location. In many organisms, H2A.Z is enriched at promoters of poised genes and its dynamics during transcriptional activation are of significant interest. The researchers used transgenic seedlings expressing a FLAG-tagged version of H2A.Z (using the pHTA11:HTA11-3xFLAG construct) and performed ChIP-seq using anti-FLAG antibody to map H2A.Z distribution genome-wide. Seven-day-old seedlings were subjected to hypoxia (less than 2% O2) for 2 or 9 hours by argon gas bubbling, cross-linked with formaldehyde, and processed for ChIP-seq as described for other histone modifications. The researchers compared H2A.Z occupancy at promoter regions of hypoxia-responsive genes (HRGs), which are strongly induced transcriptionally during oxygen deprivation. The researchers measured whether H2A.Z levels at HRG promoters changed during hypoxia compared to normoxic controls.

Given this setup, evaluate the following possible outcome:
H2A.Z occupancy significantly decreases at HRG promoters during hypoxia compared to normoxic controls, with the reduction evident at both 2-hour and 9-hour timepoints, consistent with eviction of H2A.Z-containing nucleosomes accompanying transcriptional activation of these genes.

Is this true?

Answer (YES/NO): NO